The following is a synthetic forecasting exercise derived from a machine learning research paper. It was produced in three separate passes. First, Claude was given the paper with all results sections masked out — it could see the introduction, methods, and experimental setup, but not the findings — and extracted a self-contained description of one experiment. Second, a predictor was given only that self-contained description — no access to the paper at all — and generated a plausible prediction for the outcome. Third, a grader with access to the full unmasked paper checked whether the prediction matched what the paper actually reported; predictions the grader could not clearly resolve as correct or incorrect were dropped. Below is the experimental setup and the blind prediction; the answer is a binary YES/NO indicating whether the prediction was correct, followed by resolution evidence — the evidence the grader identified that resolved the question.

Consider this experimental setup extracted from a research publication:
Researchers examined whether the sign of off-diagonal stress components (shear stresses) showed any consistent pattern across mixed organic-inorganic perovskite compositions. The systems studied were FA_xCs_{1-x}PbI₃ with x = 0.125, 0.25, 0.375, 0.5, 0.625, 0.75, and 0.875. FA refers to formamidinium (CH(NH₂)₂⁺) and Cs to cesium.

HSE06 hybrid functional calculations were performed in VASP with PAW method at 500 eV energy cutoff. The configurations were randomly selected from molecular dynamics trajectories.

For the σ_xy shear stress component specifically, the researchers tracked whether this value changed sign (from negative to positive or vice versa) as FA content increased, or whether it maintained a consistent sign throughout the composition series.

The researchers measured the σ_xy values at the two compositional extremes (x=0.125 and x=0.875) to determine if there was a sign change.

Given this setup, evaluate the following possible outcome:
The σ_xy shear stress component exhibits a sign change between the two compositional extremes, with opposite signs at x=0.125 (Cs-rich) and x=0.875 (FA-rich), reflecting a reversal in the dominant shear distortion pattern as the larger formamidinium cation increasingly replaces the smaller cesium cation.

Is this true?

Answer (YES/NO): YES